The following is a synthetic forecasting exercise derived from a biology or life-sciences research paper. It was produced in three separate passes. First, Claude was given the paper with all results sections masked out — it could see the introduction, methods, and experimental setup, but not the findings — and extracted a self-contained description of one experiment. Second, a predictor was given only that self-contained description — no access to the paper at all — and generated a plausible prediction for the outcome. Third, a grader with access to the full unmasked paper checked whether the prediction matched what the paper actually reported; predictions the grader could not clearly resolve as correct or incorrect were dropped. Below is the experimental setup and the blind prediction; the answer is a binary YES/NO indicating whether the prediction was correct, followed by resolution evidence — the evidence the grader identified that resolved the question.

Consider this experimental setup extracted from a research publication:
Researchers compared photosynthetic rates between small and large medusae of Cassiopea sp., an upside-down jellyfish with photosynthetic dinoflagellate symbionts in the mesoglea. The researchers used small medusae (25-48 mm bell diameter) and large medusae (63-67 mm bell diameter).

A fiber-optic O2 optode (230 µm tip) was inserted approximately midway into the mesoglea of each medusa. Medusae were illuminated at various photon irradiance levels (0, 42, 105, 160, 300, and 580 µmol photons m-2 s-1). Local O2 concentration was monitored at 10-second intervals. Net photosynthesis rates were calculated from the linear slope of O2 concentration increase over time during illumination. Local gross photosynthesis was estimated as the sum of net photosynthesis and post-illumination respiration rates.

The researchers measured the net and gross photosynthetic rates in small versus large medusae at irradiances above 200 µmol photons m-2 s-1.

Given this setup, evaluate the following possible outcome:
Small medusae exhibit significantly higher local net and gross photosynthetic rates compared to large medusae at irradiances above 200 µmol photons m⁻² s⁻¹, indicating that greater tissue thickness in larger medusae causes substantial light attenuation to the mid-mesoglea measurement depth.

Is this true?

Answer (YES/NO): NO